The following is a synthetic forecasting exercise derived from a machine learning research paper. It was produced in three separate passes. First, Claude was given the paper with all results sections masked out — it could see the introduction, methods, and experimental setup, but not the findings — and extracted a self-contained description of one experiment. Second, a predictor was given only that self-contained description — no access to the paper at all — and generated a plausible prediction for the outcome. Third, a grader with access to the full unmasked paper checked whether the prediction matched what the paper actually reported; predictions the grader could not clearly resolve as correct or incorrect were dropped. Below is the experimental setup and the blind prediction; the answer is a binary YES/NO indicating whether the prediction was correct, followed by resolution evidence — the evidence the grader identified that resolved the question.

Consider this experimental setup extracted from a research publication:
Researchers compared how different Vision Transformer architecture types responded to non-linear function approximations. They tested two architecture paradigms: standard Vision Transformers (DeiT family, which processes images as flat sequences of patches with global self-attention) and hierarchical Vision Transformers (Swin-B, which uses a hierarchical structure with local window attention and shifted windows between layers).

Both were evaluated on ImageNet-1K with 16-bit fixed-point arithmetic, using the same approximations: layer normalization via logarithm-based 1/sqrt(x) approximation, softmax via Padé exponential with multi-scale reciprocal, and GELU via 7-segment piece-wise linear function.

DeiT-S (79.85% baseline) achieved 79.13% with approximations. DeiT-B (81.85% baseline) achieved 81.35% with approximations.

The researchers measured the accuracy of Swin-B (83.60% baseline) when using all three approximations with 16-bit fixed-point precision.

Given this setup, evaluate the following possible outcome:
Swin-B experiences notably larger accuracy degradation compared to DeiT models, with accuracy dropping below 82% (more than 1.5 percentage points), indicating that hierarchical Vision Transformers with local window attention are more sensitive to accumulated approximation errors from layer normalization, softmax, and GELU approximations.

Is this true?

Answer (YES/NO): NO